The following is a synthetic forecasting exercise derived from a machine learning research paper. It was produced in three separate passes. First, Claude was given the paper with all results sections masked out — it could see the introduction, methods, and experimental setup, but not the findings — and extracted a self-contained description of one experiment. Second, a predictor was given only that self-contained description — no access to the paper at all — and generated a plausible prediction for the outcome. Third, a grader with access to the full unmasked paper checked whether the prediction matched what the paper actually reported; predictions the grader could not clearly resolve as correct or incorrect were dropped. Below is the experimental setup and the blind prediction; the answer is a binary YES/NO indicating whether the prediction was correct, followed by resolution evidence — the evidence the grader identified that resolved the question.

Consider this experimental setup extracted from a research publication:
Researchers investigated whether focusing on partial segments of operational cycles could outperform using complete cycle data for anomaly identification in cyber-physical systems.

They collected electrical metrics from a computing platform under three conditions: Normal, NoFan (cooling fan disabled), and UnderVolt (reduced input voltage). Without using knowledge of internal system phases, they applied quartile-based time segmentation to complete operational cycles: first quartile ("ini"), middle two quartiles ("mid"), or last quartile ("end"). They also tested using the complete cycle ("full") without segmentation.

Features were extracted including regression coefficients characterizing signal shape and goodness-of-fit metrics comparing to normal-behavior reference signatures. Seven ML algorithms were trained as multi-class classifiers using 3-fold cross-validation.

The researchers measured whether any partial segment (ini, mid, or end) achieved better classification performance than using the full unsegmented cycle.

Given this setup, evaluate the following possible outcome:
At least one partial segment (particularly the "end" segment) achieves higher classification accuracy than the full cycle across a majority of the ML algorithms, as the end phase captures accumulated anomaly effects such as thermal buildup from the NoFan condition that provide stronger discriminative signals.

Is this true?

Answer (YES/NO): NO